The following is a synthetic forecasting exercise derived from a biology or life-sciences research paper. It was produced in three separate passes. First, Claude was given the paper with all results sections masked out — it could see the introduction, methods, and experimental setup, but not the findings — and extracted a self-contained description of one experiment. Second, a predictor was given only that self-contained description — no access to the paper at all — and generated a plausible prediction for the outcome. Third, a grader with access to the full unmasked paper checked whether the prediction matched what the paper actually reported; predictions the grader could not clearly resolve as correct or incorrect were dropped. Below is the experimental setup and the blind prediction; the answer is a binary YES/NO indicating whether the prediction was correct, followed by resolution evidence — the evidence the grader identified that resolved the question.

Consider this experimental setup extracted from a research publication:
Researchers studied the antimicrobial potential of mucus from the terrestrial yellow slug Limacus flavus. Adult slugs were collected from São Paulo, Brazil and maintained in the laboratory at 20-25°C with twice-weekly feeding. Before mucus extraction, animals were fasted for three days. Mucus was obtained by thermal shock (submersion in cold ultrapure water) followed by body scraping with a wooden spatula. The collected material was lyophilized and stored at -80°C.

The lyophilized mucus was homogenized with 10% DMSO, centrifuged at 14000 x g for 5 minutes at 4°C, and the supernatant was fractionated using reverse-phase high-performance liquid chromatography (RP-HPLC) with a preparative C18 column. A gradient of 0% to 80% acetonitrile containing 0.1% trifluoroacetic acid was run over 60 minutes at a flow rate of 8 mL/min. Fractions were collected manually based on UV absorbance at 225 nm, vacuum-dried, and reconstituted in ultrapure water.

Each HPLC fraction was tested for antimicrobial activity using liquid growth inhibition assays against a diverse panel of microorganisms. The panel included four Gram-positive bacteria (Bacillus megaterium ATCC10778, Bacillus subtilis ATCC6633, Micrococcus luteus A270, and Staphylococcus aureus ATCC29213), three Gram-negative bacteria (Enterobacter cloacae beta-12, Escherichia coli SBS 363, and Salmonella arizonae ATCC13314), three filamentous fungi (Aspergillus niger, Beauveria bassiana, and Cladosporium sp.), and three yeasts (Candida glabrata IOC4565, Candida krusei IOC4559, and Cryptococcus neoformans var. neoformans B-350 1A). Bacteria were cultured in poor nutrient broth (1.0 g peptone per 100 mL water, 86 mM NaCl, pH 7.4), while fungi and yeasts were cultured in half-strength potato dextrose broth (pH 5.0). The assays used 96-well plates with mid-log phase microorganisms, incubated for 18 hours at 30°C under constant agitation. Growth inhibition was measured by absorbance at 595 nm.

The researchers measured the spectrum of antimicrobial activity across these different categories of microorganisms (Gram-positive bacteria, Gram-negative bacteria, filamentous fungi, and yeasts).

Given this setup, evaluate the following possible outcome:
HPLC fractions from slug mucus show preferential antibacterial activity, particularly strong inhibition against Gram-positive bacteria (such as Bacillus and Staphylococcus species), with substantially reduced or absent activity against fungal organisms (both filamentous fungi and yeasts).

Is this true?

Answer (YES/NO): NO